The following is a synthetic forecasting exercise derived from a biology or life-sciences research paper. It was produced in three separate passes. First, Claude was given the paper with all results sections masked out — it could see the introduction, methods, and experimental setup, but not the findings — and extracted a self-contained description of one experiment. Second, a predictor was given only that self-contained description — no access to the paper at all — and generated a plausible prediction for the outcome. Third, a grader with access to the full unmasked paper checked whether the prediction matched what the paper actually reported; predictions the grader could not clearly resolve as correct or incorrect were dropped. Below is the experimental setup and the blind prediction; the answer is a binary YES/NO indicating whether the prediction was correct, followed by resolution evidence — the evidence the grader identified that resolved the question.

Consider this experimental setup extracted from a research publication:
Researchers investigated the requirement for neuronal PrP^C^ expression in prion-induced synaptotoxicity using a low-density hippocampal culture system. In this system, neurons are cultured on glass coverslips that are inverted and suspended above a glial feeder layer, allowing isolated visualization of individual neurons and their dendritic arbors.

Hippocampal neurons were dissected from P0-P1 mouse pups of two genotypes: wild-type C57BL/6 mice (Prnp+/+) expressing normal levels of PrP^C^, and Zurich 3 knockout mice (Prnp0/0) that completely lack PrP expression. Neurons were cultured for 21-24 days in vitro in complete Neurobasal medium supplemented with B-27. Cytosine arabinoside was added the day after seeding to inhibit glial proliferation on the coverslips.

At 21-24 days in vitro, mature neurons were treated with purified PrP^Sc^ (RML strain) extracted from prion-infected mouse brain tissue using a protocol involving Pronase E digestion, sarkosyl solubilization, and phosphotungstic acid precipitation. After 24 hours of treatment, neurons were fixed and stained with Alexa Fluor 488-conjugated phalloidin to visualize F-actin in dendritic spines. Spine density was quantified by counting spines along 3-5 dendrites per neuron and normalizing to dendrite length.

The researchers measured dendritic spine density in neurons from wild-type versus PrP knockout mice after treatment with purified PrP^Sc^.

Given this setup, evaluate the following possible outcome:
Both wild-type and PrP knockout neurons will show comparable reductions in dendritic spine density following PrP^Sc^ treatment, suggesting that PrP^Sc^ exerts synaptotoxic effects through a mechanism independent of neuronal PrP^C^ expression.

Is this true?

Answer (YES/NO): NO